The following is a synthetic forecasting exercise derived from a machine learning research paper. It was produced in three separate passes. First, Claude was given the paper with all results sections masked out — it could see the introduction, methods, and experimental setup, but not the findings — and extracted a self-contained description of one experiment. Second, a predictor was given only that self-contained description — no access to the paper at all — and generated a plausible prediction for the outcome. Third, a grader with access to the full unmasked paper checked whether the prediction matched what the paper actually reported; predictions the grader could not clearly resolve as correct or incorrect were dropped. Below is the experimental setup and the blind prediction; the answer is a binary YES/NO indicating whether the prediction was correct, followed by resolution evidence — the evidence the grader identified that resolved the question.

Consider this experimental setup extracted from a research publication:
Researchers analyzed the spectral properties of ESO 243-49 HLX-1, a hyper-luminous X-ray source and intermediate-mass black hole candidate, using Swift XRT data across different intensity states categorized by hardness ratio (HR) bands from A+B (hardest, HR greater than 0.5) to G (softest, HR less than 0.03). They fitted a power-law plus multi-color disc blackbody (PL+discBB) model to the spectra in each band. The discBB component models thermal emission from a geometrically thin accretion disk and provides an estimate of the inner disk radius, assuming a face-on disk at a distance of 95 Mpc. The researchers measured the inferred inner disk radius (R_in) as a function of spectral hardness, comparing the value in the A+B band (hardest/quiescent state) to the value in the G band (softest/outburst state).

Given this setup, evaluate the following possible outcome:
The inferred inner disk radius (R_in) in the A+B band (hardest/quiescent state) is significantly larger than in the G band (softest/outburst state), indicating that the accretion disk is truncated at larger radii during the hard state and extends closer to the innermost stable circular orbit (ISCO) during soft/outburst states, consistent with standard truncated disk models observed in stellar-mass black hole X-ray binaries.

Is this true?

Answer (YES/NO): NO